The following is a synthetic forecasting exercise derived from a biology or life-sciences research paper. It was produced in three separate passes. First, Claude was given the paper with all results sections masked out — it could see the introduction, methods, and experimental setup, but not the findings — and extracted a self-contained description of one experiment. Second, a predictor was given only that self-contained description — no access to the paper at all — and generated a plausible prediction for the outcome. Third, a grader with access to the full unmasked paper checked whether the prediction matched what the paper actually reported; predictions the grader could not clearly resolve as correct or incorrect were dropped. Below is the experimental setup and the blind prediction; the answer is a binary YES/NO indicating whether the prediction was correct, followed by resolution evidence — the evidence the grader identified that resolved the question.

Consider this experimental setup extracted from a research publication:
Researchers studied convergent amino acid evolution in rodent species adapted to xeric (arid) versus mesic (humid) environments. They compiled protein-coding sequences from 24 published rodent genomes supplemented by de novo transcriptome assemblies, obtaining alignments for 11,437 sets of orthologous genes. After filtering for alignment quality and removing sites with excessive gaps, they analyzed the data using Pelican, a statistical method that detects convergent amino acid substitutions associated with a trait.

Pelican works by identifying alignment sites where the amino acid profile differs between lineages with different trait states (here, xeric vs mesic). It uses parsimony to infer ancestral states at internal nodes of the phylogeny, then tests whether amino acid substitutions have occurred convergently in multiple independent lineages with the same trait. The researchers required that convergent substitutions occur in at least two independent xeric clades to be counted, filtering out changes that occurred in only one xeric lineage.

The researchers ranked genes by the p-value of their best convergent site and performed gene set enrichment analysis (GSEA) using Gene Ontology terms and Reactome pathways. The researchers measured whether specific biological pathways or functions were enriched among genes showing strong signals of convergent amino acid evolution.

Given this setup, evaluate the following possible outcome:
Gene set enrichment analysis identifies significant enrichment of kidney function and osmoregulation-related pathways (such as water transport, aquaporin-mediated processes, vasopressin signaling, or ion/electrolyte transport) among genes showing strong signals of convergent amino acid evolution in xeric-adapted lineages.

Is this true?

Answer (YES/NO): NO